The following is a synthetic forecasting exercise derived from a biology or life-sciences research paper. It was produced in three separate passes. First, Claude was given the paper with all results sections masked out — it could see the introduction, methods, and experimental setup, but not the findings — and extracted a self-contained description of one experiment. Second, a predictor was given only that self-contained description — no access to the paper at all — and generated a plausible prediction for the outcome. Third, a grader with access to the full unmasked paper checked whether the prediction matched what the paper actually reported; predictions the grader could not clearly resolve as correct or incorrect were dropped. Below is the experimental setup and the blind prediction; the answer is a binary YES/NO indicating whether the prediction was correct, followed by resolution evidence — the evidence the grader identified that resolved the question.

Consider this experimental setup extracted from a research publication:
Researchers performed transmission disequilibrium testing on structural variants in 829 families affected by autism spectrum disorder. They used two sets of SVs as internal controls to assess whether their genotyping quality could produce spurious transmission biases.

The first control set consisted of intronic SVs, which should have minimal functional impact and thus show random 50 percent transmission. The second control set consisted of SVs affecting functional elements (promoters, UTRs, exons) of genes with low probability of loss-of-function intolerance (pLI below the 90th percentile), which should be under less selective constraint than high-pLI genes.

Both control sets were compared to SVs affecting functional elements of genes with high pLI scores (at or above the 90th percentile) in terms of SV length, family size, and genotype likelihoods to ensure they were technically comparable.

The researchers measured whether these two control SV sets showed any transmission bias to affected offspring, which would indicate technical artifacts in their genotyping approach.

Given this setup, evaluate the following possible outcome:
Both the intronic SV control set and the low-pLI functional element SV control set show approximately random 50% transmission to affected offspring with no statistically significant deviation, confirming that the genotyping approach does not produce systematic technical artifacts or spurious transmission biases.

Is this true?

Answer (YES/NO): YES